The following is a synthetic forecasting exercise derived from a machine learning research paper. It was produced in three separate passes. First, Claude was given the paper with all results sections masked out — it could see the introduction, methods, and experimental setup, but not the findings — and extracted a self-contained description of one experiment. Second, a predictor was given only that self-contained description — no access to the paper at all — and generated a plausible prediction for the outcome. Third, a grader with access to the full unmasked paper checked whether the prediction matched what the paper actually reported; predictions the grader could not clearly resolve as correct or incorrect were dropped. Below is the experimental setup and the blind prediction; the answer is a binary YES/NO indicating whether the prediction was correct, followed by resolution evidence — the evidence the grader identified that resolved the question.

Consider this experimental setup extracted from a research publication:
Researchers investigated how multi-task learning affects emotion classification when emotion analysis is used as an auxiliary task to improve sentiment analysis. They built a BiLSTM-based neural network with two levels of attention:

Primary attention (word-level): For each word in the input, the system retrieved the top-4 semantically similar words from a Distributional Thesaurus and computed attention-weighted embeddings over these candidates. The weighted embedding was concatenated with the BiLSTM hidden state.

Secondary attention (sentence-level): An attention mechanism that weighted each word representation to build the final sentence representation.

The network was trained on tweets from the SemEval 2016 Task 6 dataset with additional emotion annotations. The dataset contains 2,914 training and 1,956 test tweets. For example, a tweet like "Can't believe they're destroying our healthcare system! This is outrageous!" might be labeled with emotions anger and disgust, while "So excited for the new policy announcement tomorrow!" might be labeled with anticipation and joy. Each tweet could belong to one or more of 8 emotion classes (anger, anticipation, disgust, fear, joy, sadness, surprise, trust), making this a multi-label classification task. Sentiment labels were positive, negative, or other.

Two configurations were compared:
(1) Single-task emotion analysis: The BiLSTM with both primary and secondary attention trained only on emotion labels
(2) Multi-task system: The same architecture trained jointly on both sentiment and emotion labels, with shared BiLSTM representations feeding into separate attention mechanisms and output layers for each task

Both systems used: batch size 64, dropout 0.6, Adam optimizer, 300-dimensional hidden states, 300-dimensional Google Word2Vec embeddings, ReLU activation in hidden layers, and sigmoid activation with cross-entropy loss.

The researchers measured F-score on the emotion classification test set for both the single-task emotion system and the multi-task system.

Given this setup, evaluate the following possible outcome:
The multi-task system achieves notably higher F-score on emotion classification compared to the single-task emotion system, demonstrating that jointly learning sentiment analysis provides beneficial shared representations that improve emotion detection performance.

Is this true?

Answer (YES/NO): NO